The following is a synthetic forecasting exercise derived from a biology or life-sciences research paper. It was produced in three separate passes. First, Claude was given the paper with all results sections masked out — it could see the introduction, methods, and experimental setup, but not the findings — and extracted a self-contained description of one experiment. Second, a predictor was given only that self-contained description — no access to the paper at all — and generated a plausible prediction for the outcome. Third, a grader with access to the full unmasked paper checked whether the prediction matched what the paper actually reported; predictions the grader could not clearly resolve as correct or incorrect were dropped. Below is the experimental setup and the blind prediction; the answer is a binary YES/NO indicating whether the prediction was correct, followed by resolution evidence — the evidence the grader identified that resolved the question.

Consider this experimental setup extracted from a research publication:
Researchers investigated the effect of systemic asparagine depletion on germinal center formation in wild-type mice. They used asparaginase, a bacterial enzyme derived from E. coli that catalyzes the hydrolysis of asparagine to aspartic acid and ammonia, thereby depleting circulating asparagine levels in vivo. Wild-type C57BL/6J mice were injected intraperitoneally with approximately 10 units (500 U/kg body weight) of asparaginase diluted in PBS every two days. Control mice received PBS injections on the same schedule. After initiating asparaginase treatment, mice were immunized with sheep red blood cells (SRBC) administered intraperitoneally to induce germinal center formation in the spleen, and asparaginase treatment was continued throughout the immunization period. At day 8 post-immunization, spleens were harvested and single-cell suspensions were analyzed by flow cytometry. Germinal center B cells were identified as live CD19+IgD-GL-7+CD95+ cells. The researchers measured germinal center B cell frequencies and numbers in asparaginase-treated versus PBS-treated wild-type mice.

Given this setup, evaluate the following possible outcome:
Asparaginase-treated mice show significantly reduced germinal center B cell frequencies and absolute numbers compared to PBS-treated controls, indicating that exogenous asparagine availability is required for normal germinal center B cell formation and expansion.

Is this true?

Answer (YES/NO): YES